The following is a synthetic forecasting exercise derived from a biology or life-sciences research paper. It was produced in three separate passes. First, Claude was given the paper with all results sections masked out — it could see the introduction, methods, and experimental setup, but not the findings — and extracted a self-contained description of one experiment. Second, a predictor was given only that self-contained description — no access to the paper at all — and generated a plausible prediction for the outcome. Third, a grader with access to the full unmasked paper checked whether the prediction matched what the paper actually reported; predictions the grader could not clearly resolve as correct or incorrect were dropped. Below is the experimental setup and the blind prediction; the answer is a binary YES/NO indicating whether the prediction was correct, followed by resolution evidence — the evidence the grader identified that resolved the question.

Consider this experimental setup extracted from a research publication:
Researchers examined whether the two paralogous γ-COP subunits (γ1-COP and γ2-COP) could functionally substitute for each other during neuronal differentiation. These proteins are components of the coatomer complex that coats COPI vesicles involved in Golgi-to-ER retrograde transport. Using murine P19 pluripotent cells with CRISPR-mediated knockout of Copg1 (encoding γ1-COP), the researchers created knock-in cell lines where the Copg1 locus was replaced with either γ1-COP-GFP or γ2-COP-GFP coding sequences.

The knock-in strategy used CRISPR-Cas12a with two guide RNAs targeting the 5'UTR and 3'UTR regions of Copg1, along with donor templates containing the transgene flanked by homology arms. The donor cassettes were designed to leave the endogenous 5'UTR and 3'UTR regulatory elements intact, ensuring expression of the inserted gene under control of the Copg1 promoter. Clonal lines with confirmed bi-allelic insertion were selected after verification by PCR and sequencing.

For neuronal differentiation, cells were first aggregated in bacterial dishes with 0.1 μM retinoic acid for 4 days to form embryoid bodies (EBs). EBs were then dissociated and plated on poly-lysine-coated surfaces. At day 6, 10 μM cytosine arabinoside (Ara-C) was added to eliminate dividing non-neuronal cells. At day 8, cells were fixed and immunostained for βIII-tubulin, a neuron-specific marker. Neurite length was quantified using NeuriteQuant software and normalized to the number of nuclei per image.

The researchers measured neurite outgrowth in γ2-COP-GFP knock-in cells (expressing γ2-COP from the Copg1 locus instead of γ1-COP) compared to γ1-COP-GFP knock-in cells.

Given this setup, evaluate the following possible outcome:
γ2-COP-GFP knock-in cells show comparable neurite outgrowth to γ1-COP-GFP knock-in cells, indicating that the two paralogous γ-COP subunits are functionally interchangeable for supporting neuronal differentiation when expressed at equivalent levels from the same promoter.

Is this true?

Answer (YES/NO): NO